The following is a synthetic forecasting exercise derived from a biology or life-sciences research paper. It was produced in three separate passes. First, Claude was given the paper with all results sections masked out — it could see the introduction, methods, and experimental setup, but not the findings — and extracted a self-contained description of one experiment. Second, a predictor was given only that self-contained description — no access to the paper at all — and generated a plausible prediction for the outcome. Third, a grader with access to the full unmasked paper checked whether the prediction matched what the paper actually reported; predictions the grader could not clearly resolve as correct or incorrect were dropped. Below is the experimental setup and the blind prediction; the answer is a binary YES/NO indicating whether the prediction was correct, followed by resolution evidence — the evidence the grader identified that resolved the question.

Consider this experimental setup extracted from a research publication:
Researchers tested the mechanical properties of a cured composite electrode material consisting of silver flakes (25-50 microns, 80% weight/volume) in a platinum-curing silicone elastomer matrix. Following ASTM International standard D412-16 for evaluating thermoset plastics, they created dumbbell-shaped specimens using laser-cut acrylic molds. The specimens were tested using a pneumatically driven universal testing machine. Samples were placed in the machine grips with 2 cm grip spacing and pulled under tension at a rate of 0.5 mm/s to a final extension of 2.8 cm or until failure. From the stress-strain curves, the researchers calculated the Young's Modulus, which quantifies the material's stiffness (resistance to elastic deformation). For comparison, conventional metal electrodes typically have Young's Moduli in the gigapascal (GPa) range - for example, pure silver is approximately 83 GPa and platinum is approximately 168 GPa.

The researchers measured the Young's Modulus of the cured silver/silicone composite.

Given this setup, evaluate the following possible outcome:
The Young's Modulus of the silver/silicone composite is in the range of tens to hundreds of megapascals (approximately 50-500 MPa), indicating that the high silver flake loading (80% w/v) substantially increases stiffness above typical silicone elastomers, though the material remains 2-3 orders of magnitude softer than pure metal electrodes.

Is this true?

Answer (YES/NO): NO